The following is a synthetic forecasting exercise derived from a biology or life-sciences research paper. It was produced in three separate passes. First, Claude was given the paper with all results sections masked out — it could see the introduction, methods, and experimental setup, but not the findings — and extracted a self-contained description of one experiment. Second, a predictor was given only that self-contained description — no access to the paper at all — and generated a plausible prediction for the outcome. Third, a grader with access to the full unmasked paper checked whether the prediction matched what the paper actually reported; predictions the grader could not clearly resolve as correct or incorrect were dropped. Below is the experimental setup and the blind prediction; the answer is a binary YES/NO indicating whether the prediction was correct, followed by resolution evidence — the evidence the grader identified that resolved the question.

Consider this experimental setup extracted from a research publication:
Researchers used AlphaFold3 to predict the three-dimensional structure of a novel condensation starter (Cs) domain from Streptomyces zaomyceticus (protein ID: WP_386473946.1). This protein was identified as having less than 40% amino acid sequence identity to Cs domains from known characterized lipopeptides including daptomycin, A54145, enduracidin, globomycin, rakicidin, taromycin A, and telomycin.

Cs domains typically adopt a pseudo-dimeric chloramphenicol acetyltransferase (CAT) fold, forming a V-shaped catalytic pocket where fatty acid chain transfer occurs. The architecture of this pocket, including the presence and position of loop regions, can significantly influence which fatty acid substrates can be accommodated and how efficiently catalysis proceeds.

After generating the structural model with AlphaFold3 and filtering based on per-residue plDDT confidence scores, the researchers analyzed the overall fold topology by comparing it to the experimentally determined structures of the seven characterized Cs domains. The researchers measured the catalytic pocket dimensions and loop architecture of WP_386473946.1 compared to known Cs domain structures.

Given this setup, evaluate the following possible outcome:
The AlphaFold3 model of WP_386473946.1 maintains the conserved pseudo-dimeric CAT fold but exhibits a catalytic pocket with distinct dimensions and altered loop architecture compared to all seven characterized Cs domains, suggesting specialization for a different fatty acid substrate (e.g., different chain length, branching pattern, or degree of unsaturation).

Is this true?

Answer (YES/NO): YES